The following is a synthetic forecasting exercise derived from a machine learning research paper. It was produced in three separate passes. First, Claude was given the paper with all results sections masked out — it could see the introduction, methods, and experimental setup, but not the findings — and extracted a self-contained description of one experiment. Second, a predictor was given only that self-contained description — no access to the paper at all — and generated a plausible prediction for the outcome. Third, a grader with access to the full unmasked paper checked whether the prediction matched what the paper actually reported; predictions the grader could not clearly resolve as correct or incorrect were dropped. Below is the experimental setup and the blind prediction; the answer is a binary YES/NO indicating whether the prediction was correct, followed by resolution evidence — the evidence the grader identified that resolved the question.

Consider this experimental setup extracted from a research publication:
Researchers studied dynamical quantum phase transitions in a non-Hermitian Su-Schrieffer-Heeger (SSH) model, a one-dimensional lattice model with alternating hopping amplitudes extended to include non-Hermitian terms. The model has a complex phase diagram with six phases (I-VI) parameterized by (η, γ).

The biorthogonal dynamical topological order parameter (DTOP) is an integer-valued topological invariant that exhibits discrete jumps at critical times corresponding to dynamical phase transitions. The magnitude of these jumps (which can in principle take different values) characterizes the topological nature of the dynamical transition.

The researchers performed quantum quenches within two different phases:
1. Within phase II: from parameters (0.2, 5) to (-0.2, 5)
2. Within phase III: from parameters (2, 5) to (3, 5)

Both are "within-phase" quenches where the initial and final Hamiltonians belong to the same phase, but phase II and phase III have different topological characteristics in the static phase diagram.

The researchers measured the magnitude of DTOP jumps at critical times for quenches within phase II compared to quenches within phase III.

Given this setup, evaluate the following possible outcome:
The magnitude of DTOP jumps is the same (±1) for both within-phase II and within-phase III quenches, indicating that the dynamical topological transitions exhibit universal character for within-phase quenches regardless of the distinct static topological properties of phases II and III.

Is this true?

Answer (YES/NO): NO